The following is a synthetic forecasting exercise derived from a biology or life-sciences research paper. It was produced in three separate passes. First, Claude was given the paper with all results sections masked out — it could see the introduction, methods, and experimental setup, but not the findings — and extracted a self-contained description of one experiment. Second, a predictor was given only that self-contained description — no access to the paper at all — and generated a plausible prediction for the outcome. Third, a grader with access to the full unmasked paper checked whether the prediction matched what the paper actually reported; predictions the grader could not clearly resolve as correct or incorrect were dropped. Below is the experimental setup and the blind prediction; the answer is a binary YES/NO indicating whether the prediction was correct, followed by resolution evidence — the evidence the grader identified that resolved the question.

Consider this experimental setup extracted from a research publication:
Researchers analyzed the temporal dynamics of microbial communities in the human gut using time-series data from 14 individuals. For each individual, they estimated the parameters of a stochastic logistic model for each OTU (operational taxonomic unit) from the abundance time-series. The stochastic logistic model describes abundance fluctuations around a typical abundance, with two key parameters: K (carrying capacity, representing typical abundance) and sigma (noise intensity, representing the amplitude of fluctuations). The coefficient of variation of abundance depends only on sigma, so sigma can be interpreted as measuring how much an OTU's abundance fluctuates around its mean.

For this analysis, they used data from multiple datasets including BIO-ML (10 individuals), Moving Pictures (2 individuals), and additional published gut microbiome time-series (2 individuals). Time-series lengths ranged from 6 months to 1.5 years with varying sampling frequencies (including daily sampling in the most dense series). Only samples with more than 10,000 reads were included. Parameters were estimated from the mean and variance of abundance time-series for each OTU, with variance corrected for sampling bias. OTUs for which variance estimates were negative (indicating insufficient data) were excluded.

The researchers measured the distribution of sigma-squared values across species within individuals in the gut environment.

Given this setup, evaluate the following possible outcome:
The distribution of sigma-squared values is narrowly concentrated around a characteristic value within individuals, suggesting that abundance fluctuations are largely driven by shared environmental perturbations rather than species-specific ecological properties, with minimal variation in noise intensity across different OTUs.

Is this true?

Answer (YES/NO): NO